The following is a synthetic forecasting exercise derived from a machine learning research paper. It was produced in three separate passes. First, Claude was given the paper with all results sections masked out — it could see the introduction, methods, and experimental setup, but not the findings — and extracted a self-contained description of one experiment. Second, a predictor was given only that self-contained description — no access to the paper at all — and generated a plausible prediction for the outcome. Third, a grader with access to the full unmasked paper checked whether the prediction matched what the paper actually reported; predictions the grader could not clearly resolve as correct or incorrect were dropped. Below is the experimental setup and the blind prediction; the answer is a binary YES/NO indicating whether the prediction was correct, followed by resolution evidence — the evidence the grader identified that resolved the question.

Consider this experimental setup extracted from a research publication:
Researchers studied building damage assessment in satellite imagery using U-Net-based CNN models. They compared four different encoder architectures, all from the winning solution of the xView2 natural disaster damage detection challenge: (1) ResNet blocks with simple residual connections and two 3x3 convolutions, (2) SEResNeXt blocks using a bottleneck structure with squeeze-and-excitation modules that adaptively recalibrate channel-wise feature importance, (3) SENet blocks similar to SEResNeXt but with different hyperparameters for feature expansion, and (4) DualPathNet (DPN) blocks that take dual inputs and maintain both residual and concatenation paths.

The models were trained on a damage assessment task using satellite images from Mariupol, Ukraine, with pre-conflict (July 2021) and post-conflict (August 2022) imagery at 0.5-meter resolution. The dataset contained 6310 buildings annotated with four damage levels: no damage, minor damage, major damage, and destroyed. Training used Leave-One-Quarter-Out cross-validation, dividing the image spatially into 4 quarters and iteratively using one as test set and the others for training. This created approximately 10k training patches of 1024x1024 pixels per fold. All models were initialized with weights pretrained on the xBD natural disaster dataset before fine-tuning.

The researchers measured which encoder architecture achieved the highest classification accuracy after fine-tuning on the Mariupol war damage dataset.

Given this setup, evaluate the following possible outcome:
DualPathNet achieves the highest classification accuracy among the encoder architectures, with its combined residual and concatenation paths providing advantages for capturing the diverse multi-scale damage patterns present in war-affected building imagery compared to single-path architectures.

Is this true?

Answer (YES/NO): NO